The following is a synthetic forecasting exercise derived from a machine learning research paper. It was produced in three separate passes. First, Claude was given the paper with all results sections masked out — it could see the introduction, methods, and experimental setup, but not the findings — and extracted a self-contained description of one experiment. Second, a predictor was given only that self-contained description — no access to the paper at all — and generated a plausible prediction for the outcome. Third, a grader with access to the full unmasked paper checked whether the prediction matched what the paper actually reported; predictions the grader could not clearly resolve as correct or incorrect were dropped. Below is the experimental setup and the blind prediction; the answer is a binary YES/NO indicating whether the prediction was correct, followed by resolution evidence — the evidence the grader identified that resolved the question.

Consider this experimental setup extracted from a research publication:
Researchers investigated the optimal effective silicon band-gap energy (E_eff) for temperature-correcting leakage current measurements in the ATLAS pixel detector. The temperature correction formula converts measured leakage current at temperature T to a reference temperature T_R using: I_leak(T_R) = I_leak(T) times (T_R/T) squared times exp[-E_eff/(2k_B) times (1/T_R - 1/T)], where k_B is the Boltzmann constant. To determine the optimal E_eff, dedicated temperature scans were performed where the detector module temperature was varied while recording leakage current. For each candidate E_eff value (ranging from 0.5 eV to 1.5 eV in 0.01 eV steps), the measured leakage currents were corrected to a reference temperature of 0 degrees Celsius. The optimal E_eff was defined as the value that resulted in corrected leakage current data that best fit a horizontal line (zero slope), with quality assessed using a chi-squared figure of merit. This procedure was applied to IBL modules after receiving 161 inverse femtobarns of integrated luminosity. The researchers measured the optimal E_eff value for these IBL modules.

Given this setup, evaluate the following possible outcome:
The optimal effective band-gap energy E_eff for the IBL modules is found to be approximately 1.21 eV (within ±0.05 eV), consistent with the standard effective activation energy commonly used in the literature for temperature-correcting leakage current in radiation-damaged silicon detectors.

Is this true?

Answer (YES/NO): NO